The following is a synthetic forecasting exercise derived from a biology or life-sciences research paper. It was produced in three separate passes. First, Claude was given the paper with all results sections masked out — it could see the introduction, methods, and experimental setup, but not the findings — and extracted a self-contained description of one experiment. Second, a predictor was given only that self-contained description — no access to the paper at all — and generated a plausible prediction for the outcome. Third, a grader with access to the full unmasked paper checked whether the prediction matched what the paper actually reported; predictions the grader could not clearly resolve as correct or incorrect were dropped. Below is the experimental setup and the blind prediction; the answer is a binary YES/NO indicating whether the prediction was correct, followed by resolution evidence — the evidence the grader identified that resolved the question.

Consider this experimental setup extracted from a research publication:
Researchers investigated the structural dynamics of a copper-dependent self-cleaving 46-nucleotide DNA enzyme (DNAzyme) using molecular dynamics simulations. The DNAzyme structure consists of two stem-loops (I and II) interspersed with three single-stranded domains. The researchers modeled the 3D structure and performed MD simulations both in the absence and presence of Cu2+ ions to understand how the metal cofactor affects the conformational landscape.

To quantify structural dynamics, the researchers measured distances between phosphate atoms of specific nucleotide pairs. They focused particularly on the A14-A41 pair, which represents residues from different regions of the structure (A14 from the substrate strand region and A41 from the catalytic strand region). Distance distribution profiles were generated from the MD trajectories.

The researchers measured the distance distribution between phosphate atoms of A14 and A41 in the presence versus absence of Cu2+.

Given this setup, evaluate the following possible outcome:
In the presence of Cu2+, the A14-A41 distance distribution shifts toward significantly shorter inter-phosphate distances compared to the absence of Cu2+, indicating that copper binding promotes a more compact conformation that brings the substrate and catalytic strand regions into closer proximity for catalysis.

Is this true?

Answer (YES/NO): YES